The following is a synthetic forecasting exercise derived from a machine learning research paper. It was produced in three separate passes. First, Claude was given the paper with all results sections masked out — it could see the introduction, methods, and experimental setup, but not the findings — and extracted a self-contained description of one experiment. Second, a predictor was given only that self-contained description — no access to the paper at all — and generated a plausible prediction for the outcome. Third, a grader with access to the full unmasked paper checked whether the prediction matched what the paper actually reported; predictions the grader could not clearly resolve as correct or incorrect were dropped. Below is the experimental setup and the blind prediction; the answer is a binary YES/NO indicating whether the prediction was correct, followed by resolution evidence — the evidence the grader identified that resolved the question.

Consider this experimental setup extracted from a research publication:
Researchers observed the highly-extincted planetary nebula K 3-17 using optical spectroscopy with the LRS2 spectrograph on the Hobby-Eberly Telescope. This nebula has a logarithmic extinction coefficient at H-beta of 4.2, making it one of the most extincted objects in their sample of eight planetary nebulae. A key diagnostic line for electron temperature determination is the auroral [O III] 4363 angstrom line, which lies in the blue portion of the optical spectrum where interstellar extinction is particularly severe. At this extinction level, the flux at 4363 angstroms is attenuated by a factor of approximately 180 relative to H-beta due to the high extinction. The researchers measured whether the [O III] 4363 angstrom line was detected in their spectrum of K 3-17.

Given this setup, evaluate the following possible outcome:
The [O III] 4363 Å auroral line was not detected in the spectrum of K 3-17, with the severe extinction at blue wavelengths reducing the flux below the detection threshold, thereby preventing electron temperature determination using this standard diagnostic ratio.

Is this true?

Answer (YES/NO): YES